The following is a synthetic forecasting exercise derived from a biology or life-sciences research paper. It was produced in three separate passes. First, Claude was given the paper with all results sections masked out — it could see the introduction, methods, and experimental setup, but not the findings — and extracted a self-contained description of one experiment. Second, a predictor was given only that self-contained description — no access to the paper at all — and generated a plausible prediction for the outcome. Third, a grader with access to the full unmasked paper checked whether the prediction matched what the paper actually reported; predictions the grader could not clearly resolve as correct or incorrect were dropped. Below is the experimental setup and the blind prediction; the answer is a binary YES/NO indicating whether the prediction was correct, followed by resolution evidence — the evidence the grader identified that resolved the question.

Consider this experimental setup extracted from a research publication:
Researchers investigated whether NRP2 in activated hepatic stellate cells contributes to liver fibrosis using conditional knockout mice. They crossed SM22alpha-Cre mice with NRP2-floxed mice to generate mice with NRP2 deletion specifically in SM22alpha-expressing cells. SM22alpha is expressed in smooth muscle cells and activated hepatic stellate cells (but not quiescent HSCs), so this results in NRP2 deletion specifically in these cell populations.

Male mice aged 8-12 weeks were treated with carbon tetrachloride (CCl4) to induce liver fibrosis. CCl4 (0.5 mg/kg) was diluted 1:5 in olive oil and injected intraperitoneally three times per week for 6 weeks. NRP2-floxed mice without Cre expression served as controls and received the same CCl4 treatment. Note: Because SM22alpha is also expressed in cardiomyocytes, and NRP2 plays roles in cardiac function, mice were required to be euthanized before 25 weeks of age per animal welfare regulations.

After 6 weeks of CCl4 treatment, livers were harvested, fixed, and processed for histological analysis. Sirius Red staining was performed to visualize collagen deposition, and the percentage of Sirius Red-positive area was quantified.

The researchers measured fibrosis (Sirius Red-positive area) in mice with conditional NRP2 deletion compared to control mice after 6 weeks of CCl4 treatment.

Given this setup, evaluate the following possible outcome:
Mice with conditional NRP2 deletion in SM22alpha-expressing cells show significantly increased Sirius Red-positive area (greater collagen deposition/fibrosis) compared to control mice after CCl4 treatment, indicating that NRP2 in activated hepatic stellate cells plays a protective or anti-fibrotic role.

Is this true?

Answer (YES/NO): NO